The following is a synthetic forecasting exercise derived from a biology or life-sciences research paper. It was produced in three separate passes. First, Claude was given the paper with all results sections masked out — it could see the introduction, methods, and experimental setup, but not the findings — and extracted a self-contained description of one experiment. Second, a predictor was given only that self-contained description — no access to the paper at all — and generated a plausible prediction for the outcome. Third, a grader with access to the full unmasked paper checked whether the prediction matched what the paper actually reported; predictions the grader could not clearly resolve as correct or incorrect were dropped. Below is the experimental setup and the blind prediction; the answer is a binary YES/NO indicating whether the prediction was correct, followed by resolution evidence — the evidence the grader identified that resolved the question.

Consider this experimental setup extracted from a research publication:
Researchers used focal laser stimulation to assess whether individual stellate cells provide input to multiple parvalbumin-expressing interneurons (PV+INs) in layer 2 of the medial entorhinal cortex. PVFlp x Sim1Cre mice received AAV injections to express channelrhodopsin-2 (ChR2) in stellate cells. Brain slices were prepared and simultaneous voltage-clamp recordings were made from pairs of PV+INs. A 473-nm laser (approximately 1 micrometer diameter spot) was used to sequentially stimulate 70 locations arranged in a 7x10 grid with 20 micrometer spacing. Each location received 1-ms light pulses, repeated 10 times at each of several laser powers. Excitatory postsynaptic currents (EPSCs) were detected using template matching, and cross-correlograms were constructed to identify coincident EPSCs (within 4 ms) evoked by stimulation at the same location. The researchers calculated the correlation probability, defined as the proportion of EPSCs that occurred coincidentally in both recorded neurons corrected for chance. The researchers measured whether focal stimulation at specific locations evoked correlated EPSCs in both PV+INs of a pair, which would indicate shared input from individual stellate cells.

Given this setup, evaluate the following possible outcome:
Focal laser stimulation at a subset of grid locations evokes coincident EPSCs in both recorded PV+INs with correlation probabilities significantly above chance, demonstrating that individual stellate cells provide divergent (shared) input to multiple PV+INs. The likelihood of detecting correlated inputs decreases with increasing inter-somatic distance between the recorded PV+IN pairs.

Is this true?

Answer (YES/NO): YES